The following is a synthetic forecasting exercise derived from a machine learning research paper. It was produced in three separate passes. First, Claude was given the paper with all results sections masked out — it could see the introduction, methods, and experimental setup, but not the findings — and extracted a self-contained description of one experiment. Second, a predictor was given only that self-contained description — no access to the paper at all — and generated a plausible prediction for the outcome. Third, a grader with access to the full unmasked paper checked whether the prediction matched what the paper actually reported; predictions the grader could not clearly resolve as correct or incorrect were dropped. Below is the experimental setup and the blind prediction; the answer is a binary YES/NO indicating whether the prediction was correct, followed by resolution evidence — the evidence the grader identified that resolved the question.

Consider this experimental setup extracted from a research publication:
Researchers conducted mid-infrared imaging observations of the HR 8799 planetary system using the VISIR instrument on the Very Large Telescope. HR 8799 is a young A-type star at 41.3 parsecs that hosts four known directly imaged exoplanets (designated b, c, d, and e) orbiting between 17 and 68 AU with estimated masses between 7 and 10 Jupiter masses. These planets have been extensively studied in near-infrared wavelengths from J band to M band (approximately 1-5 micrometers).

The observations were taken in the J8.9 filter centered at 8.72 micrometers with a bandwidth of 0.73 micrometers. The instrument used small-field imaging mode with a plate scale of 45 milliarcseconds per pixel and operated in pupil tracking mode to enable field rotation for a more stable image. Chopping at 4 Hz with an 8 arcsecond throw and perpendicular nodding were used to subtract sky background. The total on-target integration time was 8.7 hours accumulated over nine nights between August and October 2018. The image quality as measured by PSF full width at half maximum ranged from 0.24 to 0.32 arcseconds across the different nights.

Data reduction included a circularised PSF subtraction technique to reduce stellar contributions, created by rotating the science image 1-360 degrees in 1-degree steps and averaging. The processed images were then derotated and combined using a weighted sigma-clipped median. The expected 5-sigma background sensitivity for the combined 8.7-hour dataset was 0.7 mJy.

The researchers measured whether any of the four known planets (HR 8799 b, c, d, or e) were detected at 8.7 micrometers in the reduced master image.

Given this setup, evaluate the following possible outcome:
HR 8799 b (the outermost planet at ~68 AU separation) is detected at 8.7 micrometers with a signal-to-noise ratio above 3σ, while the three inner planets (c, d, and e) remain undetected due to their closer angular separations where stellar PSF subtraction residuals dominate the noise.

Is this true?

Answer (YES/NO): NO